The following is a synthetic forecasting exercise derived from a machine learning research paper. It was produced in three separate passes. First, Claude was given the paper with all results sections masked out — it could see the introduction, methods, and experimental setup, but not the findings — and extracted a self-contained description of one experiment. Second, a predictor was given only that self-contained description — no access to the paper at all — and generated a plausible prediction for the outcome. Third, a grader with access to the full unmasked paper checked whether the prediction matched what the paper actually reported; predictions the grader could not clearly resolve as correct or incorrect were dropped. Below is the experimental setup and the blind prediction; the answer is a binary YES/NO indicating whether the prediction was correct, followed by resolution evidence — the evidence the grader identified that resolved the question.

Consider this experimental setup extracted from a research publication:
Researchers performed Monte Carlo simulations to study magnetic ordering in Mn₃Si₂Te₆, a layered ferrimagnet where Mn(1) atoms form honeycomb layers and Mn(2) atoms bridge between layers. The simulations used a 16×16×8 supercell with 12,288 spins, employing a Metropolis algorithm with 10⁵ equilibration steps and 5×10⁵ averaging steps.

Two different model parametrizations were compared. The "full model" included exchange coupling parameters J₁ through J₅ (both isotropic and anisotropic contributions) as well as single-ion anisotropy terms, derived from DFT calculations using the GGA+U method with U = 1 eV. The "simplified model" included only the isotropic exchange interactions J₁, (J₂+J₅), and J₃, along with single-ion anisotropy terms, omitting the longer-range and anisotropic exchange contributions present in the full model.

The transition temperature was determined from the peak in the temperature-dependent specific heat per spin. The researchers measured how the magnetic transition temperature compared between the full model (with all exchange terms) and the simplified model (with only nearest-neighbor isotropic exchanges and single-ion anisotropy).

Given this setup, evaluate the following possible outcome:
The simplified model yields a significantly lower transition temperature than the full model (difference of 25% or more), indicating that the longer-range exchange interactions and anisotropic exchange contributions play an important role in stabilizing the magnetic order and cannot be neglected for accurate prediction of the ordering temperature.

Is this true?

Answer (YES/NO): NO